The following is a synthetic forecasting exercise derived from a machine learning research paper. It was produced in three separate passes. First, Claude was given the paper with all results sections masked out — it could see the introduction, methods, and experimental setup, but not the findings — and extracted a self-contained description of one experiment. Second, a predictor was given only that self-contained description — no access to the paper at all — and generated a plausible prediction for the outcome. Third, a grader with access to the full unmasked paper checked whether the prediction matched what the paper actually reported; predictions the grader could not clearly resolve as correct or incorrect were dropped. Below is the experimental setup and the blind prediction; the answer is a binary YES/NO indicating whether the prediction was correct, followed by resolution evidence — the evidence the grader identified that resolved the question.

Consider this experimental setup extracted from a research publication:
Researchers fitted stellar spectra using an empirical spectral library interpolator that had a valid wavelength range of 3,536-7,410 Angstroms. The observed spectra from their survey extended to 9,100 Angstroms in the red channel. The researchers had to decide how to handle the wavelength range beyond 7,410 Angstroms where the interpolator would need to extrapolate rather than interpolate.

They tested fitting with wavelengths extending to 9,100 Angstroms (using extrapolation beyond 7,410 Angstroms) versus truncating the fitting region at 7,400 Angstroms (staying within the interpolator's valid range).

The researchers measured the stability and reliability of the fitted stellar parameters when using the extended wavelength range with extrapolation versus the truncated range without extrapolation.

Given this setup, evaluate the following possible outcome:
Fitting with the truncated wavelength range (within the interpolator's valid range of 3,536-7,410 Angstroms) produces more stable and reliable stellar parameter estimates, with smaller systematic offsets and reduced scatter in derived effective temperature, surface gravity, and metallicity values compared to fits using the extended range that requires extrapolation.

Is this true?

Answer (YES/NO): YES